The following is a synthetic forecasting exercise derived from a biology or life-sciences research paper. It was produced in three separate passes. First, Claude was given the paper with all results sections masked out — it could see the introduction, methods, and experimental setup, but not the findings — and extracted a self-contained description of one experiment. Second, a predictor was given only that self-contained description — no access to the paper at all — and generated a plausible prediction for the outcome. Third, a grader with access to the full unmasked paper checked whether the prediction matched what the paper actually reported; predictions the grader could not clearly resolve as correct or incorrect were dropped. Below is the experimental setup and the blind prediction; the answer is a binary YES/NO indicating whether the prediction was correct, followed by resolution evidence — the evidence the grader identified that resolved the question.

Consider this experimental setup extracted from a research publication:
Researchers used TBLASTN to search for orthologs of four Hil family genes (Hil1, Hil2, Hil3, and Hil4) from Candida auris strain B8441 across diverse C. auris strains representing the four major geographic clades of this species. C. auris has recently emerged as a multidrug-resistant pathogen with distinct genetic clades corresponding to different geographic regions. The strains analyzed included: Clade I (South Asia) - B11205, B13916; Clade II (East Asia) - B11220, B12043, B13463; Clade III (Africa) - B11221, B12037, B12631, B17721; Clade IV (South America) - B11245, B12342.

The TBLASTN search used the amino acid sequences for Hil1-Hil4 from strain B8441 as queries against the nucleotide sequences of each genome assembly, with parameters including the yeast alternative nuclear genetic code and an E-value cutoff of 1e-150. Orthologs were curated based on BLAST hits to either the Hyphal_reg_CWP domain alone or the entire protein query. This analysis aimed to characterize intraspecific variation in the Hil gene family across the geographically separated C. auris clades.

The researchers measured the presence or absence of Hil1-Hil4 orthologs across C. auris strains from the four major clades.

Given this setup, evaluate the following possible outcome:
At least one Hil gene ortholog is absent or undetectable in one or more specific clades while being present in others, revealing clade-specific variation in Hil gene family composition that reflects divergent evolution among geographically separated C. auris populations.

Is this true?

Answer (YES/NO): YES